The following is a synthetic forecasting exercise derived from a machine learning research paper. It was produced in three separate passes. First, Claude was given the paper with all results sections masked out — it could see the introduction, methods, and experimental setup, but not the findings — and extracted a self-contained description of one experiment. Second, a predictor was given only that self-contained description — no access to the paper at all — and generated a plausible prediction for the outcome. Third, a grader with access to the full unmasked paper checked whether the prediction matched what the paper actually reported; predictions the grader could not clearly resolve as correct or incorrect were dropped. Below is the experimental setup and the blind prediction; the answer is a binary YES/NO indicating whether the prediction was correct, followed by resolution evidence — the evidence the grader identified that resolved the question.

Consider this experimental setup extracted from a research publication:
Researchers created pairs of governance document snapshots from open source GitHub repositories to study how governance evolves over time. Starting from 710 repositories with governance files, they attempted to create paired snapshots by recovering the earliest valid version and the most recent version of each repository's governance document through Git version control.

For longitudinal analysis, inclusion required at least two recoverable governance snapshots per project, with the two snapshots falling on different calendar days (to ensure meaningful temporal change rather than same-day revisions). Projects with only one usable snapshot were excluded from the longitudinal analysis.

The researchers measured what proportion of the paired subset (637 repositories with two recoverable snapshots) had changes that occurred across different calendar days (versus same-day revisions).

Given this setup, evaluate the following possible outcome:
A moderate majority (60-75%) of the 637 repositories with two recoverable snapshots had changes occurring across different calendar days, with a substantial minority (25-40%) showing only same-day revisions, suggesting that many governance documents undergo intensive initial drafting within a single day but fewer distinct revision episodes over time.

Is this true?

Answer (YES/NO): NO